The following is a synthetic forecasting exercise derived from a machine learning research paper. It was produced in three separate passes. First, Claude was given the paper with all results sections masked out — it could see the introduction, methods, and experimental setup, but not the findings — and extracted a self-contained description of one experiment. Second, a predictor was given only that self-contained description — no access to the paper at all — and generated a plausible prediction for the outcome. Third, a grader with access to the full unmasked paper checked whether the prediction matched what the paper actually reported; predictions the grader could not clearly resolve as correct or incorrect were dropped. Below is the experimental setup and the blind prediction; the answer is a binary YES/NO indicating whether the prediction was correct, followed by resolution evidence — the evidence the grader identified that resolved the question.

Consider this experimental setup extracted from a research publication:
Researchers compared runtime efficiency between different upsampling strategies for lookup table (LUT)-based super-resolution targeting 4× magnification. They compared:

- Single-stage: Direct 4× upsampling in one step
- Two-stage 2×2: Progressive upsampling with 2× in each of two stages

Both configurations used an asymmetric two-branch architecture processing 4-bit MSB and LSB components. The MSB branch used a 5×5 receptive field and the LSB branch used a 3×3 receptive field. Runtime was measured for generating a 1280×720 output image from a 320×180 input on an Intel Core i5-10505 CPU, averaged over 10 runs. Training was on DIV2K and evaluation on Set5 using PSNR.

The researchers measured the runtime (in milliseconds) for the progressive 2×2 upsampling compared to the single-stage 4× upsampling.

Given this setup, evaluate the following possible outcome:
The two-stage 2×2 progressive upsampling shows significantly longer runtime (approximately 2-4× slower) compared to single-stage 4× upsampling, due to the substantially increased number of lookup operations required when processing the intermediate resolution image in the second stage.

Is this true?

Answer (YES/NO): NO